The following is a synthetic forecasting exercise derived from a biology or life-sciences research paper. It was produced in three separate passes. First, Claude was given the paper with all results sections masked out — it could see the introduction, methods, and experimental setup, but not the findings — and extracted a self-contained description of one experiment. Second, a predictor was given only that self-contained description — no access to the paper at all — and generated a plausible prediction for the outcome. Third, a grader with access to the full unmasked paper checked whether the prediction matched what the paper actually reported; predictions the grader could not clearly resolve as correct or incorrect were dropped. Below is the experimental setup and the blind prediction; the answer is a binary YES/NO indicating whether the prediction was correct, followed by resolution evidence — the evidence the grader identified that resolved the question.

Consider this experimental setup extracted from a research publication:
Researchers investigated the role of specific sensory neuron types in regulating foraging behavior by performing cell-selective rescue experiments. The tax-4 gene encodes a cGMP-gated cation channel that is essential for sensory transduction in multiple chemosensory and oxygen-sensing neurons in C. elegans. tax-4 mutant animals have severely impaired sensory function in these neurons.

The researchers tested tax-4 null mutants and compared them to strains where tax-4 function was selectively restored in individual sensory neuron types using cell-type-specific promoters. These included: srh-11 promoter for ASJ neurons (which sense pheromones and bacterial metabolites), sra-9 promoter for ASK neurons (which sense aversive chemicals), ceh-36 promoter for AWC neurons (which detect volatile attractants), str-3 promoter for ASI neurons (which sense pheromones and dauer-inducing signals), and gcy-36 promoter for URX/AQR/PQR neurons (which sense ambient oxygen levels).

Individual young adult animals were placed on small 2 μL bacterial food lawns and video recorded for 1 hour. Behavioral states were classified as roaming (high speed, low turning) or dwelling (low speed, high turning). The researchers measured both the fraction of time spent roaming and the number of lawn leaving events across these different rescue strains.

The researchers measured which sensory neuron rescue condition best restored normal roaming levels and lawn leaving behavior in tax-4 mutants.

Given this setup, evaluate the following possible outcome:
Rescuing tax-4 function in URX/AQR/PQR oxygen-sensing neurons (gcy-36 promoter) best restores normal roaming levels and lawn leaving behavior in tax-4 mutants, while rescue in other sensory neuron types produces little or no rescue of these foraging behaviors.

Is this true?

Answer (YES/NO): NO